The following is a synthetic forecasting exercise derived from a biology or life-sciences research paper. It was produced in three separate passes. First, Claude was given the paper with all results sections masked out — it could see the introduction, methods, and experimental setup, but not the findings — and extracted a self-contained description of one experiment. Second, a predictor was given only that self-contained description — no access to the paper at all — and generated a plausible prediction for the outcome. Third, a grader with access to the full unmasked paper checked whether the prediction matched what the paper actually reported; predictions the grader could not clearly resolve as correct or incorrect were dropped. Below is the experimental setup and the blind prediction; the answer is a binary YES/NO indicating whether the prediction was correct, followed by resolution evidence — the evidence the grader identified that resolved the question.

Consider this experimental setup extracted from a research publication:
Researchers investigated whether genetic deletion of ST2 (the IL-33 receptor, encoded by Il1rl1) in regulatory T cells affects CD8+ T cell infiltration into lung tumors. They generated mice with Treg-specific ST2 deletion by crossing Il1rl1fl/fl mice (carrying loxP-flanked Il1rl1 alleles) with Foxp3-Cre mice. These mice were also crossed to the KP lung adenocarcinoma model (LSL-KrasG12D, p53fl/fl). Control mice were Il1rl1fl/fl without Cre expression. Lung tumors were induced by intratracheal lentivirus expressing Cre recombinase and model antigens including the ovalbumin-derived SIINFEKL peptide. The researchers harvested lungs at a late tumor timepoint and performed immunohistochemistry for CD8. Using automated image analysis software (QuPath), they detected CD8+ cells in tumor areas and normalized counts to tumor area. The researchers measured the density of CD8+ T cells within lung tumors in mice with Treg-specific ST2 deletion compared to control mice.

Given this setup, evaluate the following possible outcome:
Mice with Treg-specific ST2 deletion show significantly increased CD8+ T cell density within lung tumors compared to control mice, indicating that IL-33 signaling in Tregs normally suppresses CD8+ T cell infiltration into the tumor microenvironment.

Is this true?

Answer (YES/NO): YES